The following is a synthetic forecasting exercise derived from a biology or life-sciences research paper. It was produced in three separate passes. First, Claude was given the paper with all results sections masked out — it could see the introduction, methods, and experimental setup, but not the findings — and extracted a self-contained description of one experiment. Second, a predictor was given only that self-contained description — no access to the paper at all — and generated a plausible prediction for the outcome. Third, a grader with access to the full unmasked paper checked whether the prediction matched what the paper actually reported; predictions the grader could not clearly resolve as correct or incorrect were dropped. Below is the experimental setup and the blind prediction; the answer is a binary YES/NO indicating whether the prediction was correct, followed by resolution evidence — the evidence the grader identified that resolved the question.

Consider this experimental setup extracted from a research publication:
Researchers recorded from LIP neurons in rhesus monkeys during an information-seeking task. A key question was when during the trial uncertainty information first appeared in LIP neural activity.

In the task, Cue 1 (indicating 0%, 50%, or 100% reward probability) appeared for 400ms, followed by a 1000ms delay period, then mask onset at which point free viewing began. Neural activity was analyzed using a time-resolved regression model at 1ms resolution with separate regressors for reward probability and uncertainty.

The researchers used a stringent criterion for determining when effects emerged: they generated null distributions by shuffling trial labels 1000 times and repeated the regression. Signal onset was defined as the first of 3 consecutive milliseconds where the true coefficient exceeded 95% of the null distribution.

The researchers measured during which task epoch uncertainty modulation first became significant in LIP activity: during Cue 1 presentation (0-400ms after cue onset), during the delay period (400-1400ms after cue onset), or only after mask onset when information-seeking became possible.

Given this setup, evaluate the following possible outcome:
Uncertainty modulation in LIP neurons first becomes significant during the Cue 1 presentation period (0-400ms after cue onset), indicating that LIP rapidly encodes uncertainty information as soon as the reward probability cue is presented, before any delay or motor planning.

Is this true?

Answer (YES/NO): YES